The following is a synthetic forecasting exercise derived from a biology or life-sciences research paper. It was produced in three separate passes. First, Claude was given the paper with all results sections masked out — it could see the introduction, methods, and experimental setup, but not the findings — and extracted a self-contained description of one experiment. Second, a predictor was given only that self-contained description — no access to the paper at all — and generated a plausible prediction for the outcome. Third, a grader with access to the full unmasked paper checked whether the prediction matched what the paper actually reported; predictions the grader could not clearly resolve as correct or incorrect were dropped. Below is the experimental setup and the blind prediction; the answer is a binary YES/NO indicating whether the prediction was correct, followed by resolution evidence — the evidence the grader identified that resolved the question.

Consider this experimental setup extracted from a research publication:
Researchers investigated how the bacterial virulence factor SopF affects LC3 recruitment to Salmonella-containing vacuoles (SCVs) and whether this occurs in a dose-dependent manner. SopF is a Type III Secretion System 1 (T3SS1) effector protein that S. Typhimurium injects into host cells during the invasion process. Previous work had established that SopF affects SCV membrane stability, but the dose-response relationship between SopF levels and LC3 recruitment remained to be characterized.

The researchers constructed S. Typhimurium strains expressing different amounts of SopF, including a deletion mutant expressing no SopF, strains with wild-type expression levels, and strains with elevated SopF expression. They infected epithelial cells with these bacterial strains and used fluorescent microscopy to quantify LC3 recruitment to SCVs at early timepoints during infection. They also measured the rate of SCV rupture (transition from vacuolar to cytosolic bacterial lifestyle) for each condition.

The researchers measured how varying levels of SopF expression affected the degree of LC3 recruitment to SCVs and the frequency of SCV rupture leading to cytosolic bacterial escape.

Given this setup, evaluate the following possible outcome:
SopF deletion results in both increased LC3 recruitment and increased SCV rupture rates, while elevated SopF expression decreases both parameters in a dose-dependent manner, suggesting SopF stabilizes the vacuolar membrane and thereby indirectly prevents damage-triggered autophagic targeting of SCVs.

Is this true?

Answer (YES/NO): NO